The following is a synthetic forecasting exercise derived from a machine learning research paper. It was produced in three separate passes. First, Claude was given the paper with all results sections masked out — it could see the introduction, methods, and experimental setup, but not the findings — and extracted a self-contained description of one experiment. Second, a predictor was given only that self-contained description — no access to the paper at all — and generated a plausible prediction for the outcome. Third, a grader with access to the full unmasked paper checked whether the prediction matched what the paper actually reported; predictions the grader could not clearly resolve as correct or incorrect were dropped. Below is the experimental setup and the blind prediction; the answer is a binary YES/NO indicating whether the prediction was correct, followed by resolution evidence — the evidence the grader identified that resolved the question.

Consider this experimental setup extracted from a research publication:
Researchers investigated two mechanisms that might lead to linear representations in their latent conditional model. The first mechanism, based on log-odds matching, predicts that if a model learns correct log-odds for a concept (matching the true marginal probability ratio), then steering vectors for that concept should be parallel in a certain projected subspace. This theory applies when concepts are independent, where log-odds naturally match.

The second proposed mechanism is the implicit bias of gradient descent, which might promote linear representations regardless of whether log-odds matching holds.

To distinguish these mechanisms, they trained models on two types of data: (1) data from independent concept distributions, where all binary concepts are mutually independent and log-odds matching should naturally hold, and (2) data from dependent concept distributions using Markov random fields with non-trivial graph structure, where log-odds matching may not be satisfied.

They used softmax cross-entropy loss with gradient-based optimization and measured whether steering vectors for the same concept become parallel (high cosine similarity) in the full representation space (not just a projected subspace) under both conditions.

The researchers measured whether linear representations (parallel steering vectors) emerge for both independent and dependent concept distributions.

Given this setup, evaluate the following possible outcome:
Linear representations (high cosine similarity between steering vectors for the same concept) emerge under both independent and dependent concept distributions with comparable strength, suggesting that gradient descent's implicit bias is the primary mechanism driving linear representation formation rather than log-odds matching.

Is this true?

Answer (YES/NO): YES